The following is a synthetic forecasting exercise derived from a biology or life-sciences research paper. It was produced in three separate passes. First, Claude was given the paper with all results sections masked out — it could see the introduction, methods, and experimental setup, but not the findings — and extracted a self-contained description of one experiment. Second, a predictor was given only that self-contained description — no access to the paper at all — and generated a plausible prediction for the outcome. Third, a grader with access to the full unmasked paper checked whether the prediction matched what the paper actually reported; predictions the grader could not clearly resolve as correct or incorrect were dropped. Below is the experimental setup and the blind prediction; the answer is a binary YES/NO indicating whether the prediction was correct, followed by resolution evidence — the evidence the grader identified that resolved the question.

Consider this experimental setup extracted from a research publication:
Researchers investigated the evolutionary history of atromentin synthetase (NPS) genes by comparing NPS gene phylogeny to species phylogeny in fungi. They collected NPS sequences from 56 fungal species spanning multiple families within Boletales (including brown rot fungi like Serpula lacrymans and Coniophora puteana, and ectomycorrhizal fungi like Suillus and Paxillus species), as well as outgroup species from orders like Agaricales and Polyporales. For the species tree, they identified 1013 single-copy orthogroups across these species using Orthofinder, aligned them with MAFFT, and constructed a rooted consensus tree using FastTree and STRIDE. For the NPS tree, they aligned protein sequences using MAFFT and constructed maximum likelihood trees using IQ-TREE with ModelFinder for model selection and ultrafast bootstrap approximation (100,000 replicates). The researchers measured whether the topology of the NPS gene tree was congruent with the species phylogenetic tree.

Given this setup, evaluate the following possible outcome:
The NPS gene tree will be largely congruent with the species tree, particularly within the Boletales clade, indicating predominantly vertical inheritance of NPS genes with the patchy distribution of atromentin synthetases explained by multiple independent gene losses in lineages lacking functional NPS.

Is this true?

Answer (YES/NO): NO